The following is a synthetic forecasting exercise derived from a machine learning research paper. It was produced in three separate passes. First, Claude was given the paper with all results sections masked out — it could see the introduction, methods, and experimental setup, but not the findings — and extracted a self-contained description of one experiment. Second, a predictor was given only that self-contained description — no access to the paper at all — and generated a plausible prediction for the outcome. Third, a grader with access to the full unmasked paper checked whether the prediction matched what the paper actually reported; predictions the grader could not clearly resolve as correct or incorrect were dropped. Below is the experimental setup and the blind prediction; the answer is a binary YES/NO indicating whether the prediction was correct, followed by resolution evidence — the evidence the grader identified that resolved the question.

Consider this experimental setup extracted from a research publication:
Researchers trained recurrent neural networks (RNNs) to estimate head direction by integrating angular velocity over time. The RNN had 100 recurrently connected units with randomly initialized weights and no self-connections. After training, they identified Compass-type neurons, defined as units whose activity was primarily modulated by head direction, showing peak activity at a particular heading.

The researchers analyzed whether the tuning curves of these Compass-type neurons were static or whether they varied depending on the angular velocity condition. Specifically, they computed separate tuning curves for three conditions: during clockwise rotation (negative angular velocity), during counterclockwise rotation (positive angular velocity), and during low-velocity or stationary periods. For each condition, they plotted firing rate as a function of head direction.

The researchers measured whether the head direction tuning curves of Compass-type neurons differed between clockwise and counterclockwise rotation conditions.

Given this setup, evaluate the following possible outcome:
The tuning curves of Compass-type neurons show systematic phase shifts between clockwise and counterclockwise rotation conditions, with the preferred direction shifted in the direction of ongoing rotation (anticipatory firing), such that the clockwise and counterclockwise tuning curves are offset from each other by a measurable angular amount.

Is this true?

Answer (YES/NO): YES